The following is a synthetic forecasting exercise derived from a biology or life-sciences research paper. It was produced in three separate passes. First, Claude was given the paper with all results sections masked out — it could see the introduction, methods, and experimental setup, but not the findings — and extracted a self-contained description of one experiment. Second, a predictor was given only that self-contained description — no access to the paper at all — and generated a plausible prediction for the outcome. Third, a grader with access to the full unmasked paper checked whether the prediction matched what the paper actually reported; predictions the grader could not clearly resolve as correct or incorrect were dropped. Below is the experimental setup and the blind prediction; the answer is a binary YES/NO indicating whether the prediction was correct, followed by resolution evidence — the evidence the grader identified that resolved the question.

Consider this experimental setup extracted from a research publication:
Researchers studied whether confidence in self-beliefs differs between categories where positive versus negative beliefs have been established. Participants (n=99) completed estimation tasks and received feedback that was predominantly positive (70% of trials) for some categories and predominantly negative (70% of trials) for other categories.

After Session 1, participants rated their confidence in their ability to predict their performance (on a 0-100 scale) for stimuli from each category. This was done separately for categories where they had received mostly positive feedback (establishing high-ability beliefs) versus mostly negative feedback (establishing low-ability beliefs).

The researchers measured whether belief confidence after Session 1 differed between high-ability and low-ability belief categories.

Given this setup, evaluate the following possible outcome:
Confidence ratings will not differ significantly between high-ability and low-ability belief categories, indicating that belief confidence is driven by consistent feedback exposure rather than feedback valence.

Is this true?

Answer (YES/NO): YES